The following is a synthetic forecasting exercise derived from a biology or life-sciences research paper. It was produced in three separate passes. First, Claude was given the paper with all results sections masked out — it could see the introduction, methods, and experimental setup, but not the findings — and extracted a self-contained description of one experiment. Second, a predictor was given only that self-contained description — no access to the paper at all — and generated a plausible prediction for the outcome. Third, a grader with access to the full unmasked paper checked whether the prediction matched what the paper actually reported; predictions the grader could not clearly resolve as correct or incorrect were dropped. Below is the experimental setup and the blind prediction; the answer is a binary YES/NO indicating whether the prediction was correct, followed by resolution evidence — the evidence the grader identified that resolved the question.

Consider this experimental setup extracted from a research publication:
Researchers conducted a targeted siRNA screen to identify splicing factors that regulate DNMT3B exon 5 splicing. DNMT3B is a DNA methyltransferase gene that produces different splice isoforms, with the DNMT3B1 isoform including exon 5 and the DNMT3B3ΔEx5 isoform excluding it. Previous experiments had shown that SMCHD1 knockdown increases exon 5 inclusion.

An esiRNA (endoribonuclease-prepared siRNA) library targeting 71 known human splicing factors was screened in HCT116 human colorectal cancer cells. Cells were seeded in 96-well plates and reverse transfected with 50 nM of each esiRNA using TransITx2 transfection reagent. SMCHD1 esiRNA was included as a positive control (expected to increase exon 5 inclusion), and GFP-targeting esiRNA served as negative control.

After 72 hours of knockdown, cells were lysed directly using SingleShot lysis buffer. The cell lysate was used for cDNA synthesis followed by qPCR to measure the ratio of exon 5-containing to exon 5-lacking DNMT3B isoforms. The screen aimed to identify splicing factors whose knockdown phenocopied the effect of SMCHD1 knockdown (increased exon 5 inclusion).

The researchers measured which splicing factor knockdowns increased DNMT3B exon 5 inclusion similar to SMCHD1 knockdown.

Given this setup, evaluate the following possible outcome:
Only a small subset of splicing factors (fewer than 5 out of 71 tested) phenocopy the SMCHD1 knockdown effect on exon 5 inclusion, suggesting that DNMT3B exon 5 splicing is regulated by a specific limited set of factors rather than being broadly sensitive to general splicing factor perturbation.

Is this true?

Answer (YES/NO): NO